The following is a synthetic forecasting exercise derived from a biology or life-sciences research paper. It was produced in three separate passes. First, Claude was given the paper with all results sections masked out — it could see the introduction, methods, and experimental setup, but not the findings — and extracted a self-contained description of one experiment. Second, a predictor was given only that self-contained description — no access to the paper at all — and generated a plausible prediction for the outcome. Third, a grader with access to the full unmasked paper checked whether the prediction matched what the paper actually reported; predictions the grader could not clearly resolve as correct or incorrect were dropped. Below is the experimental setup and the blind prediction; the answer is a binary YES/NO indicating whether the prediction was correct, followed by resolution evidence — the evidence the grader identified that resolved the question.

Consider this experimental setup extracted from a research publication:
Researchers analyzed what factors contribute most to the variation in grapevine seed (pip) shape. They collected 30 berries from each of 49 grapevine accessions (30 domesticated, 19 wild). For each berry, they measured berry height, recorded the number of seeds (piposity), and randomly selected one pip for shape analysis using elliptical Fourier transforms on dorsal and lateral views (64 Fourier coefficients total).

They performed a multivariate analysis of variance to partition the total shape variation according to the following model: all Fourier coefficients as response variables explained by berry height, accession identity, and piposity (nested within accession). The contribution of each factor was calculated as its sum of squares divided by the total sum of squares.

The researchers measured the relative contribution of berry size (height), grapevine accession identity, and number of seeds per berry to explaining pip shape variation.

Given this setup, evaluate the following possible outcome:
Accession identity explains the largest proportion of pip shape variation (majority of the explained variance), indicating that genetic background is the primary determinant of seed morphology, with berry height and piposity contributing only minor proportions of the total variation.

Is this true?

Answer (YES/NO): YES